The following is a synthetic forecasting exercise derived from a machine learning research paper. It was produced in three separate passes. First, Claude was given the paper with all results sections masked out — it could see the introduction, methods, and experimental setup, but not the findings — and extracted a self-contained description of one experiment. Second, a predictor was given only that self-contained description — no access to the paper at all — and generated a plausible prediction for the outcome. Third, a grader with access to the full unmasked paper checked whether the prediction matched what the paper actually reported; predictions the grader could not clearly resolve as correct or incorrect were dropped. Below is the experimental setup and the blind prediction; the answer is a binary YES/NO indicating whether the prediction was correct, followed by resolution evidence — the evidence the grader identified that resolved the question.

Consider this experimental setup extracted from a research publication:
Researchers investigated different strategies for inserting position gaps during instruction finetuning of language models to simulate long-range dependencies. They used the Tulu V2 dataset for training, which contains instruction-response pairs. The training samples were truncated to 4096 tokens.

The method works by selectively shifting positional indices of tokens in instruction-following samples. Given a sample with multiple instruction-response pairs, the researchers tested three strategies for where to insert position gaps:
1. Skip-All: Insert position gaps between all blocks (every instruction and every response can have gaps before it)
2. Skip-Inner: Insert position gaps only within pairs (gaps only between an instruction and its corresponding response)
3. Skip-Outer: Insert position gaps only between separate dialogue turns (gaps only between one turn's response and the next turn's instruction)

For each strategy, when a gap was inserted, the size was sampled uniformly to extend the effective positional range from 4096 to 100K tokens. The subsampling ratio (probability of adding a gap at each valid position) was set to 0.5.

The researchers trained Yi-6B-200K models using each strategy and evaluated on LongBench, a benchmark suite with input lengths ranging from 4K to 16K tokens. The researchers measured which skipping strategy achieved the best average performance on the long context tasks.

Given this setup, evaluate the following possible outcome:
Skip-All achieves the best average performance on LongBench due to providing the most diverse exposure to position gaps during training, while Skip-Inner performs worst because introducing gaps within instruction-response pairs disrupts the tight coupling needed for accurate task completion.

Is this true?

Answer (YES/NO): NO